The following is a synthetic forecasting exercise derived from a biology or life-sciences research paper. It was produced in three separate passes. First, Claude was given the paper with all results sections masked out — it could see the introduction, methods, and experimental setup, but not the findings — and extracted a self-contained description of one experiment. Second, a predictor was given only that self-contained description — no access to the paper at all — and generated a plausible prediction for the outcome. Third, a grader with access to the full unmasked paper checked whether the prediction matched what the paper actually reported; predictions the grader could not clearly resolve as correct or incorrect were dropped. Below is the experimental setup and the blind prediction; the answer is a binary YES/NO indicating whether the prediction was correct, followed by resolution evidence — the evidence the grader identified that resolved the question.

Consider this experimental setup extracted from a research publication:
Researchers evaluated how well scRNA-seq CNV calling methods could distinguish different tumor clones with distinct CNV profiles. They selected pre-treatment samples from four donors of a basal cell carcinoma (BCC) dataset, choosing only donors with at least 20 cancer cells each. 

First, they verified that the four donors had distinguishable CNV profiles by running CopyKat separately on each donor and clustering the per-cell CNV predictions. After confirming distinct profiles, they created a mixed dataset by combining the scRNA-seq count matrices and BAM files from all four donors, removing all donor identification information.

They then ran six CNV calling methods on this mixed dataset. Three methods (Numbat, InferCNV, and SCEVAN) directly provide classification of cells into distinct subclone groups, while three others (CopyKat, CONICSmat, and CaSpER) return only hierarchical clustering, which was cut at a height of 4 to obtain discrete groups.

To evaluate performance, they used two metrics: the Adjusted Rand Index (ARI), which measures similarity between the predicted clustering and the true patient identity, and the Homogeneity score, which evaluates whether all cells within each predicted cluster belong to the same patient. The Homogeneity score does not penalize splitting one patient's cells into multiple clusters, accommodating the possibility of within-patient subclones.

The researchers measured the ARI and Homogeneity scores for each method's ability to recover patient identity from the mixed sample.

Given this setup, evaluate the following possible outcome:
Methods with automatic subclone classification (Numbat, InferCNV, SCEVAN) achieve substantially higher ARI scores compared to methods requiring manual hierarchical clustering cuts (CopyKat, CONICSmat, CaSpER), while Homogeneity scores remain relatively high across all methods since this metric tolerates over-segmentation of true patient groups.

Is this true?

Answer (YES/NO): NO